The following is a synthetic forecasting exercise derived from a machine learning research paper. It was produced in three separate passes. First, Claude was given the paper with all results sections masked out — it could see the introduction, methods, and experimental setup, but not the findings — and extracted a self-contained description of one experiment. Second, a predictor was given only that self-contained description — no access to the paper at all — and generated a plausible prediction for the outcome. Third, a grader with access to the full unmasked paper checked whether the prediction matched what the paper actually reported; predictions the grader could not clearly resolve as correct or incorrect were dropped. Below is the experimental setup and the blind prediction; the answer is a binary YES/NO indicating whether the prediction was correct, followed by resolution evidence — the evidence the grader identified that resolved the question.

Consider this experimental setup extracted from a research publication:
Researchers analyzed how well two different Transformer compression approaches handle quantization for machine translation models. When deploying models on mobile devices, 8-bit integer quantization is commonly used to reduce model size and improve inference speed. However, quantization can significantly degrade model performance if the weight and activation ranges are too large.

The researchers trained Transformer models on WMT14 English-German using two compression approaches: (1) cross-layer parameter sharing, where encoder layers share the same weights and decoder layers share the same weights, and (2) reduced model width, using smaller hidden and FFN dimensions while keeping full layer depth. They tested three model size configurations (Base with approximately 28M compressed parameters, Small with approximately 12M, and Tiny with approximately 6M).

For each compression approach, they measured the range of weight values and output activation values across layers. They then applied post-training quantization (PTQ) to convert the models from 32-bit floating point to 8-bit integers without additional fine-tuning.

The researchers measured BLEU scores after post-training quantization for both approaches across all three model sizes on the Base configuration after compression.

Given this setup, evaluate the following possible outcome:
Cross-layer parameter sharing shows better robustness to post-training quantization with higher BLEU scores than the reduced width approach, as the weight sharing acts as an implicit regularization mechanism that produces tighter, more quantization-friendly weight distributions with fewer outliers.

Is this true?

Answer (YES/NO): NO